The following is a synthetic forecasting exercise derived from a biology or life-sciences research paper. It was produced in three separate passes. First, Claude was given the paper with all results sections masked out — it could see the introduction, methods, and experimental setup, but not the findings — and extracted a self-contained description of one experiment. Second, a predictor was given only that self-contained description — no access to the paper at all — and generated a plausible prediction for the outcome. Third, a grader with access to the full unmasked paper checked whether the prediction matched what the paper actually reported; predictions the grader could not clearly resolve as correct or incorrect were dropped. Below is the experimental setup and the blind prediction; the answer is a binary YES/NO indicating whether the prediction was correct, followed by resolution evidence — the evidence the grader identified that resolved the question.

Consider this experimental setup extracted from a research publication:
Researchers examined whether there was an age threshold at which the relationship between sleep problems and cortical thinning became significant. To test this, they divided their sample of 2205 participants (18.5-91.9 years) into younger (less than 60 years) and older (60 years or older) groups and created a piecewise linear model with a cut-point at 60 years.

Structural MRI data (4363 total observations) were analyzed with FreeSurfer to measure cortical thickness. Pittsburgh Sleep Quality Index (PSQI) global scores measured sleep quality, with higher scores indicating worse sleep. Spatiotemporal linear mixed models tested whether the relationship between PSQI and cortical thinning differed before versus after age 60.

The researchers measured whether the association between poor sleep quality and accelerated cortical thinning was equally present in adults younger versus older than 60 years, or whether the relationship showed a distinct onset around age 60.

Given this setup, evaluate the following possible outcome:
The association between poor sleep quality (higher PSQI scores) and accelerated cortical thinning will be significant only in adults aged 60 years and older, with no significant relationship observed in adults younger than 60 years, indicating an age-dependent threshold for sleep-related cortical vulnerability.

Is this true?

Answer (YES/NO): YES